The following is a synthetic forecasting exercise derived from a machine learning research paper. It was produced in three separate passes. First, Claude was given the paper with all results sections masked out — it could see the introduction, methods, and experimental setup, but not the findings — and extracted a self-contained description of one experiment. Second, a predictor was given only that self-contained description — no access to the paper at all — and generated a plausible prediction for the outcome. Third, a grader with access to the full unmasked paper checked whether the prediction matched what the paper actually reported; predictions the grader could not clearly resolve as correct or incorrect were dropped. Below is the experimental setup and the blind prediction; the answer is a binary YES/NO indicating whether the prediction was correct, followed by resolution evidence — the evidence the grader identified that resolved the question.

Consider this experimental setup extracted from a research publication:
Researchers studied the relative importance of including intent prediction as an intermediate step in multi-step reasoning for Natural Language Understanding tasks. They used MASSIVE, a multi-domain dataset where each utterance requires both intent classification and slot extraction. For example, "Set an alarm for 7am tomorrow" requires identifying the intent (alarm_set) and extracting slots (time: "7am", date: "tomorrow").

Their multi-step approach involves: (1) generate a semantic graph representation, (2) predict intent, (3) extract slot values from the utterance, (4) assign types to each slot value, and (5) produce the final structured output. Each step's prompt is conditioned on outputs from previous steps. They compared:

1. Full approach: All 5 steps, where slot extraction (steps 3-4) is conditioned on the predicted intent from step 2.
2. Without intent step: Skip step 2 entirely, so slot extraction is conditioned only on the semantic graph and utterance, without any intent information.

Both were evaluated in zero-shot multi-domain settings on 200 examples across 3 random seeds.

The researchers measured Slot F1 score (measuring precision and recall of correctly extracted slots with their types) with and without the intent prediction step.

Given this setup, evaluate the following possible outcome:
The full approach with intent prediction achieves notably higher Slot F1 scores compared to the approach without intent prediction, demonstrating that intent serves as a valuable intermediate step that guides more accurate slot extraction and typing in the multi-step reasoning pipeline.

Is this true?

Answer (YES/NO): YES